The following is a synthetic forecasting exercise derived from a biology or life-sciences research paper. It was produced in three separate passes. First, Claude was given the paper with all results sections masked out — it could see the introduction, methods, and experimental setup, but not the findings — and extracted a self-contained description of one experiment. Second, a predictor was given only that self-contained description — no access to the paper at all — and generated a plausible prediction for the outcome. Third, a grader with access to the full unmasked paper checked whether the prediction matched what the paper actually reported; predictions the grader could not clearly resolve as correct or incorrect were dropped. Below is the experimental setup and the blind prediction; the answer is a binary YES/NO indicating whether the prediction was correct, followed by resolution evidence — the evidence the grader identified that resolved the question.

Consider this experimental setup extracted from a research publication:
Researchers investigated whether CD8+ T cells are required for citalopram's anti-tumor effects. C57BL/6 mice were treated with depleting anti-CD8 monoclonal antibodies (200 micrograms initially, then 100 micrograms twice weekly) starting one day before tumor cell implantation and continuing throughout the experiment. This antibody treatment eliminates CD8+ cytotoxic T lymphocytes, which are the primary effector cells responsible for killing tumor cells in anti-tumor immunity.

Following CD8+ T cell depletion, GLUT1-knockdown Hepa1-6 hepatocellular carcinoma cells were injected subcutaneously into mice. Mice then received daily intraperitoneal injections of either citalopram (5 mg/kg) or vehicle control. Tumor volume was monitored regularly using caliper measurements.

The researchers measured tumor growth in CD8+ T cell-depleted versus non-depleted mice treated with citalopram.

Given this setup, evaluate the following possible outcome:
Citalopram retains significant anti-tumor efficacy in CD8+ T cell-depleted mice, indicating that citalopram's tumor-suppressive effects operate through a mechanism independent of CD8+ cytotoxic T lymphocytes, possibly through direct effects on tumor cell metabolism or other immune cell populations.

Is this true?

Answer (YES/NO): NO